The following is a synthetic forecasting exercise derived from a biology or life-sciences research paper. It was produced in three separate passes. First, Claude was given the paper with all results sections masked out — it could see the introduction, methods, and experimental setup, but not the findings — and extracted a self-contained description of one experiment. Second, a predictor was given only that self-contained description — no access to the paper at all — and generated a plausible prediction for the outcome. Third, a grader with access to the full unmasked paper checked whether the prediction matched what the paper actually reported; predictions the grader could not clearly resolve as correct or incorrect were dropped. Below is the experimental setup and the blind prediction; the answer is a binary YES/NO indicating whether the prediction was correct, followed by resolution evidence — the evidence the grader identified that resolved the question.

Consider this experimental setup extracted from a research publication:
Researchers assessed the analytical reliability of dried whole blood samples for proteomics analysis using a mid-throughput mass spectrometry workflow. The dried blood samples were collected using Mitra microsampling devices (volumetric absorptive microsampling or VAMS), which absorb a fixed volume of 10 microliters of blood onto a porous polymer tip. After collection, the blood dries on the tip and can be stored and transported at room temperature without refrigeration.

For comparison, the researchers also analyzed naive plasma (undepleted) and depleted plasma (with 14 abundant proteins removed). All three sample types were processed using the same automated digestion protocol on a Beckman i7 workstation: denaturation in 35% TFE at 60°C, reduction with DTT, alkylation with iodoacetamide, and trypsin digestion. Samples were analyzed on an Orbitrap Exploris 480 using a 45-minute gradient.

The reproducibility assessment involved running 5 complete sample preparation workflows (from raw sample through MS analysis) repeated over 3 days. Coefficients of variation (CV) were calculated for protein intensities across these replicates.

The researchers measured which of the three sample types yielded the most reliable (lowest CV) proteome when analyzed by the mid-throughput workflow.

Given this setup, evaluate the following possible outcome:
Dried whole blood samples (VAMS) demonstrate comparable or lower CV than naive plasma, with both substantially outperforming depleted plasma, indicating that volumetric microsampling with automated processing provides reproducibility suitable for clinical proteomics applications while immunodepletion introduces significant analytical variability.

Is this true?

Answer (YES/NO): NO